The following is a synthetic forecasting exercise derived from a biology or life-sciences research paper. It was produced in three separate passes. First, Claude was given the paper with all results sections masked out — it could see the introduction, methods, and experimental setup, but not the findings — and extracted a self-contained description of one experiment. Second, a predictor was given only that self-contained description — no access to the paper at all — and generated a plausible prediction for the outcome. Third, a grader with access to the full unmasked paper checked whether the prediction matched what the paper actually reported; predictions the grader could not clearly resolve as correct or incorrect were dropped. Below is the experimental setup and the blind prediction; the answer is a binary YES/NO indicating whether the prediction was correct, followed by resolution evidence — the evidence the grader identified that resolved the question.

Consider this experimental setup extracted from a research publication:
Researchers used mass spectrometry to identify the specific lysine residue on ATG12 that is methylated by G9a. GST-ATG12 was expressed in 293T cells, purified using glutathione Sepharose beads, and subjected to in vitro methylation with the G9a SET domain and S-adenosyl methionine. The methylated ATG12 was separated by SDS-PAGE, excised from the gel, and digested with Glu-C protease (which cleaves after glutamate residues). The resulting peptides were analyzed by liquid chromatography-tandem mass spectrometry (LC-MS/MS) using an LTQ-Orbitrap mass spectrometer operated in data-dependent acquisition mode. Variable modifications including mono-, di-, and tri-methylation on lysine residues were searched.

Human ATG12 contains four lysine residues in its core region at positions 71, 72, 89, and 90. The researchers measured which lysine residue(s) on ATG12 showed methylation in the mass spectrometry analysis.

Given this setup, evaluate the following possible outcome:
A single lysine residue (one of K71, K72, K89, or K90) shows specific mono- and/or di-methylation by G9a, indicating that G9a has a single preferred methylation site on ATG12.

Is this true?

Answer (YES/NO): YES